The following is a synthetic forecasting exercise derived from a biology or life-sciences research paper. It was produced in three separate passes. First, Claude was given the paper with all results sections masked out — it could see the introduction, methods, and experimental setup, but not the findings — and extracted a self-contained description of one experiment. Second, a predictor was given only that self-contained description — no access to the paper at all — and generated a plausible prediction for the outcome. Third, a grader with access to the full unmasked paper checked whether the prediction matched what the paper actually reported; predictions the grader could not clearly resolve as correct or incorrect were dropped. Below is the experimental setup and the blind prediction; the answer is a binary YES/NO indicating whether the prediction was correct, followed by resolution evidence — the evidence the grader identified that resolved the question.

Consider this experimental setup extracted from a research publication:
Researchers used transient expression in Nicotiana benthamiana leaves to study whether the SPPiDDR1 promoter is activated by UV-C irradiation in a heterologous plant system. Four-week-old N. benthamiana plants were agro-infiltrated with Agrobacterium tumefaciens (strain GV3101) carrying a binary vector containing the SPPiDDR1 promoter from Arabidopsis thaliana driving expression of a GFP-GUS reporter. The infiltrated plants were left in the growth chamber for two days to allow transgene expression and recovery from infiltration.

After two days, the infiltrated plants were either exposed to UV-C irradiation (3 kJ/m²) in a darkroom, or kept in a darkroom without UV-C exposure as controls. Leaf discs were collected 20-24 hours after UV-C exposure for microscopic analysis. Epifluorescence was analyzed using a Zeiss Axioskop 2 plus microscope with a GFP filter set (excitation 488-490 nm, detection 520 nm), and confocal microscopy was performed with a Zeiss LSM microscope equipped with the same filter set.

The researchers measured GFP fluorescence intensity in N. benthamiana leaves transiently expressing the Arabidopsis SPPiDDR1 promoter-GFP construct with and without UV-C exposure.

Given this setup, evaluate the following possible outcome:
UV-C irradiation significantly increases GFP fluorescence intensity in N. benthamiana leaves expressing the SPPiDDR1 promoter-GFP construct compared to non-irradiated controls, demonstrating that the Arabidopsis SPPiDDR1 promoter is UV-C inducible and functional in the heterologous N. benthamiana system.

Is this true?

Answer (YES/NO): YES